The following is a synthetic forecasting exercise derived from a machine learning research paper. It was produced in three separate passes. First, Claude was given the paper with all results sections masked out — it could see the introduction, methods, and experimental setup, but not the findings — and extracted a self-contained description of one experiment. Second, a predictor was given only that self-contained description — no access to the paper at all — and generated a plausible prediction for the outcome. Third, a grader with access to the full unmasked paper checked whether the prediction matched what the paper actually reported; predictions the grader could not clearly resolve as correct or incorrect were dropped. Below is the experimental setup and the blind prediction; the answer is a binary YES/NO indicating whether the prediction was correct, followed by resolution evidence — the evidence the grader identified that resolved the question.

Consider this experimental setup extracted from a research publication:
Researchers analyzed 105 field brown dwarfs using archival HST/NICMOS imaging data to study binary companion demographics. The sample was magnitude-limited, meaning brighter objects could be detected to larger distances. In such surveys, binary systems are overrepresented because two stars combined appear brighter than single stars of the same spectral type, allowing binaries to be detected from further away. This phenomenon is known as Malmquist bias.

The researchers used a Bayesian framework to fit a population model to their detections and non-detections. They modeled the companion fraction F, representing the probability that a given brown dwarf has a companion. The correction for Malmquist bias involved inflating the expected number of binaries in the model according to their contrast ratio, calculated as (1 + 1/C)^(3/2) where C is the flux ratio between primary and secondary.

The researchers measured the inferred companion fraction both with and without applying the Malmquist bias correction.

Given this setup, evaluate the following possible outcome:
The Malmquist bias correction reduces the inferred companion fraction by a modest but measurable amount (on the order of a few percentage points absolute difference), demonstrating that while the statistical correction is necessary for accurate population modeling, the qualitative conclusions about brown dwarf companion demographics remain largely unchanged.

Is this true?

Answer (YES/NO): NO